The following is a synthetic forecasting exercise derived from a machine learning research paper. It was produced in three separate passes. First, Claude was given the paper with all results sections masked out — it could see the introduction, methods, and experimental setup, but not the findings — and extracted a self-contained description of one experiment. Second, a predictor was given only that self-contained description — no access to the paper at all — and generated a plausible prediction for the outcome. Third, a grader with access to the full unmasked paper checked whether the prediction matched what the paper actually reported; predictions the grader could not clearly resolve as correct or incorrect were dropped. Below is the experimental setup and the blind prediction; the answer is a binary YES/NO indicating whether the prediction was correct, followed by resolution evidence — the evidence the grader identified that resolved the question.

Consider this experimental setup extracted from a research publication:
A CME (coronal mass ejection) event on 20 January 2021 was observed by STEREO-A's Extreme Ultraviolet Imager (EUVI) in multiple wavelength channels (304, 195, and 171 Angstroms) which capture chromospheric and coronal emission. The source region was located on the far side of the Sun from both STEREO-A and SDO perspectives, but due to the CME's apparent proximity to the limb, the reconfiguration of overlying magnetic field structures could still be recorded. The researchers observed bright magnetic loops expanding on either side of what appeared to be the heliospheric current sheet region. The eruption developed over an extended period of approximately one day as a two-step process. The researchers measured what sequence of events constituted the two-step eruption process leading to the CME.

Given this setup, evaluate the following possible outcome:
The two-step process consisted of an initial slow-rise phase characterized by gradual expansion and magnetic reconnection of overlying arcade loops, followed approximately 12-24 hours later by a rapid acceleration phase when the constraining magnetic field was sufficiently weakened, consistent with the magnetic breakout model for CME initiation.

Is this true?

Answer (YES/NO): NO